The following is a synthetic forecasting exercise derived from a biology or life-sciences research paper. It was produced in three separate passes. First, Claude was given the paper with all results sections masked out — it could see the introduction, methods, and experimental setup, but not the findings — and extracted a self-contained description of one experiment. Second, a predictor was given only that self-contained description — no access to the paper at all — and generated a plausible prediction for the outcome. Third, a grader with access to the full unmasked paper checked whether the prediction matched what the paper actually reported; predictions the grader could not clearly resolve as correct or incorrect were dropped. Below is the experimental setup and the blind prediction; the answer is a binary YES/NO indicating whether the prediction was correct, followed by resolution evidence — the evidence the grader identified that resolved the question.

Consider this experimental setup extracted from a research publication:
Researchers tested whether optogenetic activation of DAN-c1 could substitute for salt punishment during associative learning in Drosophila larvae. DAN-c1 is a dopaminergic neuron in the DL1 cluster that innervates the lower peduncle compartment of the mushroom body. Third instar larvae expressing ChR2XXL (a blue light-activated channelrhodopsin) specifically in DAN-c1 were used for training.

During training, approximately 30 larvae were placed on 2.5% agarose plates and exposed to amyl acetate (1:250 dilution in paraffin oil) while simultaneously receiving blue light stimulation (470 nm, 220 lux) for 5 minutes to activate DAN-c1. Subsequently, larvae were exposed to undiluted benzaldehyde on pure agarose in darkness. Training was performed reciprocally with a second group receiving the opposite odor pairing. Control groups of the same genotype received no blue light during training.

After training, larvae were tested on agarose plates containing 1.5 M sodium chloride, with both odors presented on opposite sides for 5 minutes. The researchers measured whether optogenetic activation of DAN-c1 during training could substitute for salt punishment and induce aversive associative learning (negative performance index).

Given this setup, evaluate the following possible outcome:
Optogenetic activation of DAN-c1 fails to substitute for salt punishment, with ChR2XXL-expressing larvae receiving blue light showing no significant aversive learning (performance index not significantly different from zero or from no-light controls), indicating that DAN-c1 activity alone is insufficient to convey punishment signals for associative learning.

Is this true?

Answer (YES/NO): NO